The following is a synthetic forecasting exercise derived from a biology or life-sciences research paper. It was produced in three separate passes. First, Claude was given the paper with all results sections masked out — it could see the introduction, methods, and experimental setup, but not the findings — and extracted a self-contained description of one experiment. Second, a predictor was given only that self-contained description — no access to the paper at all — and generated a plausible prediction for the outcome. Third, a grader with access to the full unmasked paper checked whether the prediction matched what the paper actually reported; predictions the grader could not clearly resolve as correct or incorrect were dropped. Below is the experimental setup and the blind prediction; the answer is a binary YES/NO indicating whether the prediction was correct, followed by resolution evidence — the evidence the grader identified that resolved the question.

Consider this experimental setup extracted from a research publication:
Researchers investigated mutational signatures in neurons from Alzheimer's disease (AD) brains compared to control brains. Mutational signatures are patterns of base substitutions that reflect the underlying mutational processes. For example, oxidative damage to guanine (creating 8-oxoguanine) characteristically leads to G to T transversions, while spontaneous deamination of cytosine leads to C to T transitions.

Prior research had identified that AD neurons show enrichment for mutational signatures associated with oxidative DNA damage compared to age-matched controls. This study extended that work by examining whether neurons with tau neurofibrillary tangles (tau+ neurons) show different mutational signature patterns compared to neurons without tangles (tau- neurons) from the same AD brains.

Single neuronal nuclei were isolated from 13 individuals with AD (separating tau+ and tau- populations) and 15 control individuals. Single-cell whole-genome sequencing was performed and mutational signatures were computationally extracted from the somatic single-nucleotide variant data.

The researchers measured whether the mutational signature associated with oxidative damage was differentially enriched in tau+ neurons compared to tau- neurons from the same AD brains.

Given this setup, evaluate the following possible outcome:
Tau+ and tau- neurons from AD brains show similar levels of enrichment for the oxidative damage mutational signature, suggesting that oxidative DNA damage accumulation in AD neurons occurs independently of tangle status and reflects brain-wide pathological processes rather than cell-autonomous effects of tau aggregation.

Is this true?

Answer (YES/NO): YES